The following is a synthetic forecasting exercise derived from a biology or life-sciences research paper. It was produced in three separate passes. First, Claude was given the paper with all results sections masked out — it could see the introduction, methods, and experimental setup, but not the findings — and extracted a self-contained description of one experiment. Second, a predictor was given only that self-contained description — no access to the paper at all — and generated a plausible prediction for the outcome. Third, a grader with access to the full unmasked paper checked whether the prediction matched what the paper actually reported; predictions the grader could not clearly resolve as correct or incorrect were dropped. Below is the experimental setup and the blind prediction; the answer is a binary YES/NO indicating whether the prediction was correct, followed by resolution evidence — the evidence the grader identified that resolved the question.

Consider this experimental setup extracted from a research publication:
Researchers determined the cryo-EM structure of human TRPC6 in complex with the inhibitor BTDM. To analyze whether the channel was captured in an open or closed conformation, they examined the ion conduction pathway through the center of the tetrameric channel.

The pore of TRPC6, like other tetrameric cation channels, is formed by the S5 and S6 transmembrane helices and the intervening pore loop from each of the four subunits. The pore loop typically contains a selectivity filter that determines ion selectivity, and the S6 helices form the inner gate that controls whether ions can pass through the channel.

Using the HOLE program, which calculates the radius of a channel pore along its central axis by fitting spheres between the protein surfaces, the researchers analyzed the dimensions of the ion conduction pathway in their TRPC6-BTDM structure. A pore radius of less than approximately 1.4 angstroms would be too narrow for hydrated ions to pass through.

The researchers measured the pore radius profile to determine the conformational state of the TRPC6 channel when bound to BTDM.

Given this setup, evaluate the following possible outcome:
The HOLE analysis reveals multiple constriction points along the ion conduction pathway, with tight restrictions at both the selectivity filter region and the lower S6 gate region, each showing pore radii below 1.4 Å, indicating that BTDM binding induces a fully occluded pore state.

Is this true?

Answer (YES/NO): NO